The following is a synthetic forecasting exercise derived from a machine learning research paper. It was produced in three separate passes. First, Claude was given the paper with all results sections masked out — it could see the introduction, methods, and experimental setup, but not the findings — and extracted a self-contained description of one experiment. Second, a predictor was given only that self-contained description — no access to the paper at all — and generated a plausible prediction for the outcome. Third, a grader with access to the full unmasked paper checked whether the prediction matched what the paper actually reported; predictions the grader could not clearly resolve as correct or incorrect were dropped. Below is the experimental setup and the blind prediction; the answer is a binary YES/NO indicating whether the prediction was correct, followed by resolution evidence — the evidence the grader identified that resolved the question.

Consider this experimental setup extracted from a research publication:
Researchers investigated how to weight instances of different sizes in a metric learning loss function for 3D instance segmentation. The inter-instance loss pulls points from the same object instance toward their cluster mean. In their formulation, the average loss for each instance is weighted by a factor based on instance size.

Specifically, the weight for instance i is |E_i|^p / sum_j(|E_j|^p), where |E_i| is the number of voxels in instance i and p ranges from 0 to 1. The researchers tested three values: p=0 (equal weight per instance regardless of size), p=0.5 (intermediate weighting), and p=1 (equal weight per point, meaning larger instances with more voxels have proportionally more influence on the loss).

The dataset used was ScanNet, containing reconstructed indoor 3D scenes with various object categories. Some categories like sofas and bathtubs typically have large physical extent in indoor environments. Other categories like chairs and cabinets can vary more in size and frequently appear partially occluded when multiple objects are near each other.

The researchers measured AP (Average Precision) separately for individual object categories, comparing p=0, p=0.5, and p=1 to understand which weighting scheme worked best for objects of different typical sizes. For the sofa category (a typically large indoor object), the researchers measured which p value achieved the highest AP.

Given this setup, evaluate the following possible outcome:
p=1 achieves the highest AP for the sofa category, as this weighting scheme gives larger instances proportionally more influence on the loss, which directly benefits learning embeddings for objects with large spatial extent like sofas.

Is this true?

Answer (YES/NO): YES